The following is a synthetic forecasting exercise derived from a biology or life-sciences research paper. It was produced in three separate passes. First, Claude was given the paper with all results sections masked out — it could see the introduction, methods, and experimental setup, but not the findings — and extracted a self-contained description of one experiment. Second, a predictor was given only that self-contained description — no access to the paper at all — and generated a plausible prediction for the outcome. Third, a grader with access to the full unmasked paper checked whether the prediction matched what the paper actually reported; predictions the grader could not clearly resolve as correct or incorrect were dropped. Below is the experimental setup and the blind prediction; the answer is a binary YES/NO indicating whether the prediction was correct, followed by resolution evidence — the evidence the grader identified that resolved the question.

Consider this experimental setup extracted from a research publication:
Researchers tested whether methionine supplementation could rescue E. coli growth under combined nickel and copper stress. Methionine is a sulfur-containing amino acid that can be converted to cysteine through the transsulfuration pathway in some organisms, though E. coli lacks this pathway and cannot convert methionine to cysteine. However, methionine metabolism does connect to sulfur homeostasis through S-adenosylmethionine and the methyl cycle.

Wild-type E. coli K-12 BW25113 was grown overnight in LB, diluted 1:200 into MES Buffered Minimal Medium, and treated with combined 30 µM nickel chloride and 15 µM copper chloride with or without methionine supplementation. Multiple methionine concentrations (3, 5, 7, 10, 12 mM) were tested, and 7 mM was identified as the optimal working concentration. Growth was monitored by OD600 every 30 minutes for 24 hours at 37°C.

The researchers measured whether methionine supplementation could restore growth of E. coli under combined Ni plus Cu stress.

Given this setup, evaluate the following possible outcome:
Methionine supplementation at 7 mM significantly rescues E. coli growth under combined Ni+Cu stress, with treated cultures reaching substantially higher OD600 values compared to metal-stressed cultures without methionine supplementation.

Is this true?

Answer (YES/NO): YES